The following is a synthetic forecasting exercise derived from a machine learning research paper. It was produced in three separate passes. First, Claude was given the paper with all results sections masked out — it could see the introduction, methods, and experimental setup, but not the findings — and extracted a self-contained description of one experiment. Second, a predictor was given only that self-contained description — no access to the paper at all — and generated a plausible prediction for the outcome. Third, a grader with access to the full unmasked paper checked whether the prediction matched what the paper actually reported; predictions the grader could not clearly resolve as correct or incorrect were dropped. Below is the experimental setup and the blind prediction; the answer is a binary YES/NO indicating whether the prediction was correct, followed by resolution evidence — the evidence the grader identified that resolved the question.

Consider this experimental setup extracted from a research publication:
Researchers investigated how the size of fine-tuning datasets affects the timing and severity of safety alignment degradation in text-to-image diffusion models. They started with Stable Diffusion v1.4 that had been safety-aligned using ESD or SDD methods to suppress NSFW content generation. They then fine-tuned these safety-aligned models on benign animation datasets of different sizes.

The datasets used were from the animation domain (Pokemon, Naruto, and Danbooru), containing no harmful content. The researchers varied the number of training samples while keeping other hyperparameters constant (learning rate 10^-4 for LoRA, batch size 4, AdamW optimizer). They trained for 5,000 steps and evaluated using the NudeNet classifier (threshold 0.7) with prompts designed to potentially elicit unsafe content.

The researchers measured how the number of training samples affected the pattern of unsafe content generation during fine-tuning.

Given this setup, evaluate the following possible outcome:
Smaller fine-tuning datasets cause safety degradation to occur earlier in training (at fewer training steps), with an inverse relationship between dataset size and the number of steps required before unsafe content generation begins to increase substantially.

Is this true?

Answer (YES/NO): YES